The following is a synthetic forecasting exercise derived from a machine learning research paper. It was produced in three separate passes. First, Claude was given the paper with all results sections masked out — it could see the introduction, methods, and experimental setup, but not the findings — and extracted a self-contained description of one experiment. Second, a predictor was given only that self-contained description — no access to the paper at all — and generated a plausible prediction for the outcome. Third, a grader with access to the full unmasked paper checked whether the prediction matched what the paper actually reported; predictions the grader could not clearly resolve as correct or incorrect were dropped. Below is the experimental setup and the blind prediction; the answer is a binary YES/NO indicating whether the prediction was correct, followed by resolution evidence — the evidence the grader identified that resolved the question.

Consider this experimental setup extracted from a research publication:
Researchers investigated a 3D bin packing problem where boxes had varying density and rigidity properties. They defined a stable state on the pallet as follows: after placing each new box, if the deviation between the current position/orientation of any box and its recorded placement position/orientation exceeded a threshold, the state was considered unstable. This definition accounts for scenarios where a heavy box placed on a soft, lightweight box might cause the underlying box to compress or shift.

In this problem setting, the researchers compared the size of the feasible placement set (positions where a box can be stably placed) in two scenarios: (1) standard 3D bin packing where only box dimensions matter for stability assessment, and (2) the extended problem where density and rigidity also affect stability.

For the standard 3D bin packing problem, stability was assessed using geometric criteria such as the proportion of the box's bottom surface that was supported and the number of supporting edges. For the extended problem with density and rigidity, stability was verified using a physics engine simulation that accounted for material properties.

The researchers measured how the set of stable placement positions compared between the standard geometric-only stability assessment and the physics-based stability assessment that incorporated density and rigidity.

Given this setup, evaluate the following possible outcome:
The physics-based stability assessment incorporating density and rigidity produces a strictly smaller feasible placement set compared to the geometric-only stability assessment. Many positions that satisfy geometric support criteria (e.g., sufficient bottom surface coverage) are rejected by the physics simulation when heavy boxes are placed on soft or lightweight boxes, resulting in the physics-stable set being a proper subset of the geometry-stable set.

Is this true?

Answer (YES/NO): NO